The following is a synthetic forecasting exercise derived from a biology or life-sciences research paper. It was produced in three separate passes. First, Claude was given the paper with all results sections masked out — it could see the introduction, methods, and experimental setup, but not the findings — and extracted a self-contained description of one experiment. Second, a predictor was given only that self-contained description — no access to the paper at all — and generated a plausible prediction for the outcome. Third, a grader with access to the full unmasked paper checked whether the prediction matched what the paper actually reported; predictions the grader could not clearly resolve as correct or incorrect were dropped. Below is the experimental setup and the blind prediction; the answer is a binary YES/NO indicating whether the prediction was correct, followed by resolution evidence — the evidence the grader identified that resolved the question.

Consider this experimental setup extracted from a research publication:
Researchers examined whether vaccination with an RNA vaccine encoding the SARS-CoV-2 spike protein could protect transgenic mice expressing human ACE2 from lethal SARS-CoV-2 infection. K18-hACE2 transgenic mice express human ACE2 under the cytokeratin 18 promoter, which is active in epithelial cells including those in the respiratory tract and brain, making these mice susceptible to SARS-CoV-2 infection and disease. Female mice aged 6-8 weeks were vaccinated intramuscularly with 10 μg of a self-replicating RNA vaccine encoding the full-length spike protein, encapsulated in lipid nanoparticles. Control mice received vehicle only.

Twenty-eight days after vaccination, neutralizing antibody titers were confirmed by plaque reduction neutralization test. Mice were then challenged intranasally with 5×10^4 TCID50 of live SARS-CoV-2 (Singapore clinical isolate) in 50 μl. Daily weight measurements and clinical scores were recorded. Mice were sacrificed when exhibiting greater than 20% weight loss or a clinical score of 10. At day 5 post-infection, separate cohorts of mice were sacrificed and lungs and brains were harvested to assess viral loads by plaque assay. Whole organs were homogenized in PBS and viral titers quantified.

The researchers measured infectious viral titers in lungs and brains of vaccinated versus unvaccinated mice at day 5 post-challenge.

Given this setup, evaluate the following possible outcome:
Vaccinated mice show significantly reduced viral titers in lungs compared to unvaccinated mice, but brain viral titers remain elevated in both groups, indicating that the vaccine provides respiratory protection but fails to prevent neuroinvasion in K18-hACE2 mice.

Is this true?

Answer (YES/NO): NO